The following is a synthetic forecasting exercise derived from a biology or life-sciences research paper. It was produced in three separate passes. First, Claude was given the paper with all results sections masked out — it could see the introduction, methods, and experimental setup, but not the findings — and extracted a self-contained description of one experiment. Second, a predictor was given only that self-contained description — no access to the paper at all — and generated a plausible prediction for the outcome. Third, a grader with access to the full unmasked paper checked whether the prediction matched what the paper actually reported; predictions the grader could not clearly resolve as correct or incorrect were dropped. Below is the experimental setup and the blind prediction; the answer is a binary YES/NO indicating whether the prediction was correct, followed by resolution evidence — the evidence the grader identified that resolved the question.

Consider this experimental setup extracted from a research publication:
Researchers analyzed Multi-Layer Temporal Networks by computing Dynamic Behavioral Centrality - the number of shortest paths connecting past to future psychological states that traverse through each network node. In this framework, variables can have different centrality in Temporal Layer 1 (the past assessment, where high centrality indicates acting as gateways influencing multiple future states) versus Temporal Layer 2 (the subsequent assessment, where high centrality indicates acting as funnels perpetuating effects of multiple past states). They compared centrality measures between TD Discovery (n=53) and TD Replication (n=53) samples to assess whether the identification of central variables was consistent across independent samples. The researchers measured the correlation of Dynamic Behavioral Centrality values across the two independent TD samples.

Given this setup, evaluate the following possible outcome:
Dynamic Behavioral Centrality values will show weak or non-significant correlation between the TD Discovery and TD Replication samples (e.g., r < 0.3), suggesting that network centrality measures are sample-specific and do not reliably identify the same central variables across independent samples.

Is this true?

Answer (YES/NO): NO